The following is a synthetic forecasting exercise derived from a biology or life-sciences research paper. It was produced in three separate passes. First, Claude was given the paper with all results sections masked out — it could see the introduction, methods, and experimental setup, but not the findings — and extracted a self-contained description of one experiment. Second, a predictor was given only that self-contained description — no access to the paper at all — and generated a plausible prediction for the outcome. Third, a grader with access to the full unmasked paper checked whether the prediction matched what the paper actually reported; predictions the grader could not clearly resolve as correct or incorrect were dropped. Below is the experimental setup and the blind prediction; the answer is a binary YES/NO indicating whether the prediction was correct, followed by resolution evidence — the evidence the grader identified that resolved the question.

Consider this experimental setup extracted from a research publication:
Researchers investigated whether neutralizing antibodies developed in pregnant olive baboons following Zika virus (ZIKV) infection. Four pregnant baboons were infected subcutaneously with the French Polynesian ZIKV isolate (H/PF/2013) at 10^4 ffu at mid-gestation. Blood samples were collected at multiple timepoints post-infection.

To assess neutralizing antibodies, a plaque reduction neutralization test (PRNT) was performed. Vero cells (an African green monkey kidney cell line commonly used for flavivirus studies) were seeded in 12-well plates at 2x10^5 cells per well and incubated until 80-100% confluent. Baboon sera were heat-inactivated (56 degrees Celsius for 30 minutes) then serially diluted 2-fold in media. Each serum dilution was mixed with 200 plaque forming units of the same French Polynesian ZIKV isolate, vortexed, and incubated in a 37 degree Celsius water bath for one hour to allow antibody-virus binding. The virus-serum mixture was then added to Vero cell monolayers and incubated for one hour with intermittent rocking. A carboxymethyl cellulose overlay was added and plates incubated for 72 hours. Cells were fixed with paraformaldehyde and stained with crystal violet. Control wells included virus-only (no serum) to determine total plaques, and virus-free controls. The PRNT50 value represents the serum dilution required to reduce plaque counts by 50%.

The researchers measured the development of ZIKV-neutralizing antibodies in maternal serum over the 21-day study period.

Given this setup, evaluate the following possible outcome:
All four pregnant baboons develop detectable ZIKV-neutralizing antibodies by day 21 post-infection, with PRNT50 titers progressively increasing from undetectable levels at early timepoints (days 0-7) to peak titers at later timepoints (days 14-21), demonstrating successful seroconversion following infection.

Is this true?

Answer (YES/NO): NO